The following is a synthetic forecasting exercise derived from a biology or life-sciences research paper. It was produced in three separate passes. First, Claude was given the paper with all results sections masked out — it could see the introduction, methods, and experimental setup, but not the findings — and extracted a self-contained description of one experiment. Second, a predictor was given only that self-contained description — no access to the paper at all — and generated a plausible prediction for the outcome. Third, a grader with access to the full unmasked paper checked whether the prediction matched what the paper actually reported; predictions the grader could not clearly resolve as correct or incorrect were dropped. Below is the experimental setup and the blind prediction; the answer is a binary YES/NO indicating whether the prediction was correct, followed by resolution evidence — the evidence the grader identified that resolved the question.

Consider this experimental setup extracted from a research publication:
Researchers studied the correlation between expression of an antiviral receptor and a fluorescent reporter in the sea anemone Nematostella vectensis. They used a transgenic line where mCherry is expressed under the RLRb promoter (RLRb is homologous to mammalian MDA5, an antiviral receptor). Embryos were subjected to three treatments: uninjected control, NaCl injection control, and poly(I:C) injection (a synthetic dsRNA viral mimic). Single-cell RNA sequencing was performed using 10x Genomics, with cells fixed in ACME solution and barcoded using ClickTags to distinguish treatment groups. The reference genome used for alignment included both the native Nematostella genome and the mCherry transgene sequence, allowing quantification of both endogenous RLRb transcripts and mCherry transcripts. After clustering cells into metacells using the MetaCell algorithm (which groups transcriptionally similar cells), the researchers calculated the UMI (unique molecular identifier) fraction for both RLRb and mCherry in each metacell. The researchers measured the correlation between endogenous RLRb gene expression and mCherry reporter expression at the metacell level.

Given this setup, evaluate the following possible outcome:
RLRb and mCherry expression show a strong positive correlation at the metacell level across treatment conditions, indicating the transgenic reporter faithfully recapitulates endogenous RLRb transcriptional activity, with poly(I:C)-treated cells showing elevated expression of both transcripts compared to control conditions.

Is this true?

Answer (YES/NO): YES